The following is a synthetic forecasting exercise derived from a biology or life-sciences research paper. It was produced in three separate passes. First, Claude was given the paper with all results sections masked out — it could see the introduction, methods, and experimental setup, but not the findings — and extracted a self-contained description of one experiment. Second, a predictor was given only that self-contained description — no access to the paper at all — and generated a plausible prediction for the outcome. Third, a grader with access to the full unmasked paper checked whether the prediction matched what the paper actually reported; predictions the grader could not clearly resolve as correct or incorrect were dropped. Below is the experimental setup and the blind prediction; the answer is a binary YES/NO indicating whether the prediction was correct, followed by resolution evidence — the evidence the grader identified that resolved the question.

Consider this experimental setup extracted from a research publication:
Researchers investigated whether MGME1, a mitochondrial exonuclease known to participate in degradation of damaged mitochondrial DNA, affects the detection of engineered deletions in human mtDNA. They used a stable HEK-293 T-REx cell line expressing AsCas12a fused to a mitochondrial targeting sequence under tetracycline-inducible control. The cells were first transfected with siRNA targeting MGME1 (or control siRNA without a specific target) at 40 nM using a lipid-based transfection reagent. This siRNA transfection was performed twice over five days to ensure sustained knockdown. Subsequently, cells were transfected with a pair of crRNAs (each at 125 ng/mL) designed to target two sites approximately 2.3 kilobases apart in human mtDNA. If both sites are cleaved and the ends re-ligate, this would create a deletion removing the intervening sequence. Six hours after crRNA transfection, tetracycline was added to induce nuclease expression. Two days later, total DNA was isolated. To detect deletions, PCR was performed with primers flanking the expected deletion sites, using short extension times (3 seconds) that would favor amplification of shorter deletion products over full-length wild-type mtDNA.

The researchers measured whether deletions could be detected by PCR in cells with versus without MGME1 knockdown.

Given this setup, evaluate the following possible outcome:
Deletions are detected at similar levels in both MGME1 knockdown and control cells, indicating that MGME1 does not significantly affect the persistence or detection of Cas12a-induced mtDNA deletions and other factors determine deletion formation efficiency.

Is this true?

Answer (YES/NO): NO